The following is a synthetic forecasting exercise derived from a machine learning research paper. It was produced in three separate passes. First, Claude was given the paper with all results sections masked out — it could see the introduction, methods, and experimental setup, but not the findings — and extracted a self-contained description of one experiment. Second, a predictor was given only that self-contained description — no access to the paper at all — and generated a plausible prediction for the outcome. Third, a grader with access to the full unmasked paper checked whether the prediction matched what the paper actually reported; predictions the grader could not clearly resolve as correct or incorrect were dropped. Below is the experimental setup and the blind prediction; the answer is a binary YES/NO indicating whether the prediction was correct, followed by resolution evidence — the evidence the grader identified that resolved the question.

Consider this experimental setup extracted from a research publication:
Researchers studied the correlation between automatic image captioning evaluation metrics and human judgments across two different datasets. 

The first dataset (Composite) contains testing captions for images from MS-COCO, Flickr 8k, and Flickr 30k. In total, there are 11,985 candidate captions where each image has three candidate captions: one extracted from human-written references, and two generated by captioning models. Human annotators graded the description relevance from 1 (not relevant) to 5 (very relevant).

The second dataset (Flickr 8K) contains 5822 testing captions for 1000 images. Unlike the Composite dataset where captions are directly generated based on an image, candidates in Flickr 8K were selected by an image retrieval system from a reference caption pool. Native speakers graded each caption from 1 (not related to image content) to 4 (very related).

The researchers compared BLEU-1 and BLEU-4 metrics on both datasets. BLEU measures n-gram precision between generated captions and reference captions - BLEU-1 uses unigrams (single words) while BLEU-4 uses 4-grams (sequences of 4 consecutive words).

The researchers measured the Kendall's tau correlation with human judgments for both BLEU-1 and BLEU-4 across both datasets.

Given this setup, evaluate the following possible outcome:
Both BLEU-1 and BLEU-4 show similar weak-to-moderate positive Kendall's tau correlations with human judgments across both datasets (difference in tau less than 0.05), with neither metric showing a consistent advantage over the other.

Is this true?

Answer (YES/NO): NO